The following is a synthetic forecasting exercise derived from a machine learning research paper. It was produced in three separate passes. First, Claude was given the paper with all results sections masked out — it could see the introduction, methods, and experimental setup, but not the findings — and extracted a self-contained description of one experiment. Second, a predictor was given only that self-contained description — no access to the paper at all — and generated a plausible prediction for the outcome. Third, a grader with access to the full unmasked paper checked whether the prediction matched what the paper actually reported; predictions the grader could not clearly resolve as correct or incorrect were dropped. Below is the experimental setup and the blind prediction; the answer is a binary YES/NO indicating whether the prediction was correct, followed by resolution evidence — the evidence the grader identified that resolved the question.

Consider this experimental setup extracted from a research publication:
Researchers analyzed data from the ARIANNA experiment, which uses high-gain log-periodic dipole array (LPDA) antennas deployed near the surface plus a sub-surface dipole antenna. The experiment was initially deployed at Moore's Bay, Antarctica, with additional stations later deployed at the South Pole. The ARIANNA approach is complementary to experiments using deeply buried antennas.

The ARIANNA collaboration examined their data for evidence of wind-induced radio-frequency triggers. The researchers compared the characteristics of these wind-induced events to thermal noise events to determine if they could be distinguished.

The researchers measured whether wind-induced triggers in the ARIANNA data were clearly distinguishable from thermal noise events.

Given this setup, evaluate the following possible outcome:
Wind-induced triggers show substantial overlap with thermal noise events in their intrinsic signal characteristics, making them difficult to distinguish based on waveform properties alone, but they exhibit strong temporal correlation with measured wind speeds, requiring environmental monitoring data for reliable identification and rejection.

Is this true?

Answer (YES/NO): NO